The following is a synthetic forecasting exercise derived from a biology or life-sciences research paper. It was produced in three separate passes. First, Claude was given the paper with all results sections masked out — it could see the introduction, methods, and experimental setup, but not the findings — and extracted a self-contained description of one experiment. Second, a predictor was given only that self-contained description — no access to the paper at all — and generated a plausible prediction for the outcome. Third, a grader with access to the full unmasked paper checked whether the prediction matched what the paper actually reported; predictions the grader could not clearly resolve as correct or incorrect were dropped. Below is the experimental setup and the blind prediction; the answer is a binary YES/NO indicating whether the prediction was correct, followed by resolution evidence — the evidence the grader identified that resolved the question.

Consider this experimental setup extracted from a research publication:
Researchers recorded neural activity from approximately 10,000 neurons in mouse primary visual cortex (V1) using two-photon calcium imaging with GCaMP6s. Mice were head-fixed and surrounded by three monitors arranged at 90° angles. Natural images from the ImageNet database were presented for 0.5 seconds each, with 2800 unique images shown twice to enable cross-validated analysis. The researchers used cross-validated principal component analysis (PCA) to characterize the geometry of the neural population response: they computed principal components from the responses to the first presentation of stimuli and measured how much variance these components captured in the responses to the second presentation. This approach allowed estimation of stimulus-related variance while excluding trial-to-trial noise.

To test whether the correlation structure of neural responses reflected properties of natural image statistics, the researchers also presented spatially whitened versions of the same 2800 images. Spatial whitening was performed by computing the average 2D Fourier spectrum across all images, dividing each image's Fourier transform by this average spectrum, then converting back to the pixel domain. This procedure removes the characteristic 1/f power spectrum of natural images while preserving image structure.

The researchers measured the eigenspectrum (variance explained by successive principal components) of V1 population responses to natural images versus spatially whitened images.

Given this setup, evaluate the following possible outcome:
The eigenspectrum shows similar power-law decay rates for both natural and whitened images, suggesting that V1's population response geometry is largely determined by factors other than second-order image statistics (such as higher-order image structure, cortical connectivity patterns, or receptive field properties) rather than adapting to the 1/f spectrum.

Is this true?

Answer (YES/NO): YES